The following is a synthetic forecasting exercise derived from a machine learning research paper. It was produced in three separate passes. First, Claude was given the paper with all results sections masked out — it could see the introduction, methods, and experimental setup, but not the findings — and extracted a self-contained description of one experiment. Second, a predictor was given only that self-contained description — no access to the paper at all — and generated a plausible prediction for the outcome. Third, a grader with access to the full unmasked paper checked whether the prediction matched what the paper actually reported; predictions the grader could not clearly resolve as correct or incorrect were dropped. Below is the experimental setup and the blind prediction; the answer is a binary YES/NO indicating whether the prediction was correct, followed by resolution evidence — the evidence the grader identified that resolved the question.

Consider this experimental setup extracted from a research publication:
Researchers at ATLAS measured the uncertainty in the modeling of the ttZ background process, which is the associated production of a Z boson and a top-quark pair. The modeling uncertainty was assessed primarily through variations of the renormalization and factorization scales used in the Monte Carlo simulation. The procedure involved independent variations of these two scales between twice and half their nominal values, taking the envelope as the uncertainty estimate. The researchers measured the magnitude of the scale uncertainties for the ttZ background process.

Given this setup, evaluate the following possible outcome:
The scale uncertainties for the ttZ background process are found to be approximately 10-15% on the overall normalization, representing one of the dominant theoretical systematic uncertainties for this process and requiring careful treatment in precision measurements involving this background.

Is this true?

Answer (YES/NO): NO